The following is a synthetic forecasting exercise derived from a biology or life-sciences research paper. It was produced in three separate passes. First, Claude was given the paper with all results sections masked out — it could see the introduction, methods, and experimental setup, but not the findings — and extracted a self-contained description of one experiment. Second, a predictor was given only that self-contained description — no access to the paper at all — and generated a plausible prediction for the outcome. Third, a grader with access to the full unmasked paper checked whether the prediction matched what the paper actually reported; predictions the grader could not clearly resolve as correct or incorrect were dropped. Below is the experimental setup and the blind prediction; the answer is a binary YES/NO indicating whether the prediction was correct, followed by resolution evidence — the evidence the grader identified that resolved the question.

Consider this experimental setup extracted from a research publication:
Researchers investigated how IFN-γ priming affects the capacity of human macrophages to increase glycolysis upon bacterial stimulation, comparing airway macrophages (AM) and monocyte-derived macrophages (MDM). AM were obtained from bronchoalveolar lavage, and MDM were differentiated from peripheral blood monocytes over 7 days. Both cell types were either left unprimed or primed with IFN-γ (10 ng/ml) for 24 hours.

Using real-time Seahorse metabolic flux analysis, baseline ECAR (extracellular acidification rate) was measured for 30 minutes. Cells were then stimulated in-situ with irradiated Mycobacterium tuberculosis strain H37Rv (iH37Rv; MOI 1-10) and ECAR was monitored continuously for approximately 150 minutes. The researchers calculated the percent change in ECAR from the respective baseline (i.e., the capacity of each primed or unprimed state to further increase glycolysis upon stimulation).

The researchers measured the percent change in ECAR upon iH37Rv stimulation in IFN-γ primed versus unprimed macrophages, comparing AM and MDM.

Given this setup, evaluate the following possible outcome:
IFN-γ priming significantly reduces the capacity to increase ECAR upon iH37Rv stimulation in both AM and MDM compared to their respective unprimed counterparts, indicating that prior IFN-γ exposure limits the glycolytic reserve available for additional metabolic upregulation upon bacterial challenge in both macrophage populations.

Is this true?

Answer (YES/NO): NO